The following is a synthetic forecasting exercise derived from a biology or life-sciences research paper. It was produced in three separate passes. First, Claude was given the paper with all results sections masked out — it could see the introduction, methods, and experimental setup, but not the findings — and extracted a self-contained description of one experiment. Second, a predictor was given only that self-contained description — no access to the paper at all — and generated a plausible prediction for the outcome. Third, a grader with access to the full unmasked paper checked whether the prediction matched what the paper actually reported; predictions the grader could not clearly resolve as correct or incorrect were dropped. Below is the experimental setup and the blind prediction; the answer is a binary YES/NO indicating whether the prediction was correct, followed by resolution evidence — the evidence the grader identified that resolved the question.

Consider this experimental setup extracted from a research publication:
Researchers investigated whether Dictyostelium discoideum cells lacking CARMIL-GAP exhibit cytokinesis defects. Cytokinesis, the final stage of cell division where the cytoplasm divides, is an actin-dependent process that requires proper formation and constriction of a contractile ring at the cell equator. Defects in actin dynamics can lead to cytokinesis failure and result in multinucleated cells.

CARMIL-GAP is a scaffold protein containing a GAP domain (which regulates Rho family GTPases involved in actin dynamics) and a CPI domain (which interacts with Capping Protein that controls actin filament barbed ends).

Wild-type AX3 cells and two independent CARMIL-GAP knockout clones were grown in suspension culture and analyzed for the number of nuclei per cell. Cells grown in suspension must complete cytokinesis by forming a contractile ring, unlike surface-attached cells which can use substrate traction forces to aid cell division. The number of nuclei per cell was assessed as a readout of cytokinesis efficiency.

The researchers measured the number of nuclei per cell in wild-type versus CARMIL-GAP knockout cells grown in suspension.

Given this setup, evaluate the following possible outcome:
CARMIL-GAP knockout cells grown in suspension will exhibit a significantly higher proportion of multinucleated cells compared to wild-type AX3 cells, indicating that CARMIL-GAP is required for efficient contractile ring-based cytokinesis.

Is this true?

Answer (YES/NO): NO